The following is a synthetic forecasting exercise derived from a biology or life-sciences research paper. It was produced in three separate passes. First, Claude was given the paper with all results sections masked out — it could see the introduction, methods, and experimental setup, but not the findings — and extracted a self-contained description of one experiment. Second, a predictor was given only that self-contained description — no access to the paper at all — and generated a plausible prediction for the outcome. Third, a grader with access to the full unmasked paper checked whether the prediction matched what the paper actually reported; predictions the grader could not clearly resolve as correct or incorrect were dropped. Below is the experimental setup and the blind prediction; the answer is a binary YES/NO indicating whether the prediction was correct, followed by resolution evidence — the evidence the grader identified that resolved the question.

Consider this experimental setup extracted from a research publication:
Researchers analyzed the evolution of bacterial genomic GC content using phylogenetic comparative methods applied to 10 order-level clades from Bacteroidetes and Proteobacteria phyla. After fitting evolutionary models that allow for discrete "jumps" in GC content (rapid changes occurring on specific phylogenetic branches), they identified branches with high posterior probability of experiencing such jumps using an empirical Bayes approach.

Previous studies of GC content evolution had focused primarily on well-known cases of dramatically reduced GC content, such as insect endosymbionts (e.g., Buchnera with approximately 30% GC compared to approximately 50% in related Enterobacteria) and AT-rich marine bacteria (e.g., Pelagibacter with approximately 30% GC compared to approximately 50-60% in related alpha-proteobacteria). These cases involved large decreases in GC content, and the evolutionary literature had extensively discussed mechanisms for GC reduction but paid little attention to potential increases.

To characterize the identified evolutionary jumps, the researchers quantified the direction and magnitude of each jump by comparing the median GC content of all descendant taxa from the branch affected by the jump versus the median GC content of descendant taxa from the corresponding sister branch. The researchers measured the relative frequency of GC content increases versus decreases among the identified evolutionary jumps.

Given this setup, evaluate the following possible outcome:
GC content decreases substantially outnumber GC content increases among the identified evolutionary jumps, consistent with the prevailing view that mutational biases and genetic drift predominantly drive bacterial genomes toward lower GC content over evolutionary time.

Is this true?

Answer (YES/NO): NO